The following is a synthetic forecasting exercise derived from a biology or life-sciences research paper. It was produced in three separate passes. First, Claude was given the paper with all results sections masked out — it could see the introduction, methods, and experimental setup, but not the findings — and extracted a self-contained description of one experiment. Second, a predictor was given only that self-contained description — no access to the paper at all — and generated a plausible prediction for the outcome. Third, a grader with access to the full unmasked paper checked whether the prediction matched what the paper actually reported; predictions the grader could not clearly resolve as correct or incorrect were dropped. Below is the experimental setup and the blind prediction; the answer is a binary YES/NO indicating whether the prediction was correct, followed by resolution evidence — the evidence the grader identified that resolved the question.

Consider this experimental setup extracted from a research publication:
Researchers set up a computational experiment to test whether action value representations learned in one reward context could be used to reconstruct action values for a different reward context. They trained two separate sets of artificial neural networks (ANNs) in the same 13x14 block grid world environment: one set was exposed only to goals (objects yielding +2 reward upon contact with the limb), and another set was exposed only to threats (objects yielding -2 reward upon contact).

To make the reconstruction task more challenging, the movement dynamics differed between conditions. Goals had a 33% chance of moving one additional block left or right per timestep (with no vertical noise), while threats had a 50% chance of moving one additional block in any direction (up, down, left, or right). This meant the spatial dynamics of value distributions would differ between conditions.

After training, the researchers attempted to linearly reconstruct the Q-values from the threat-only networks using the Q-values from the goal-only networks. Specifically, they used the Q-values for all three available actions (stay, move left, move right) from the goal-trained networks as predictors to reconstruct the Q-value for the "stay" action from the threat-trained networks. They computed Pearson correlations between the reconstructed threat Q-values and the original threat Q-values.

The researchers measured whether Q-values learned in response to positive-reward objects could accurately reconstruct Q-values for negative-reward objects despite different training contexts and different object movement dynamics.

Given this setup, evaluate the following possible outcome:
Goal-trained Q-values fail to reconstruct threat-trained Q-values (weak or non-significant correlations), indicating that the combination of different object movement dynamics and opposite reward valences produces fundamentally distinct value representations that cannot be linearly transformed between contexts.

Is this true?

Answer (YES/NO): NO